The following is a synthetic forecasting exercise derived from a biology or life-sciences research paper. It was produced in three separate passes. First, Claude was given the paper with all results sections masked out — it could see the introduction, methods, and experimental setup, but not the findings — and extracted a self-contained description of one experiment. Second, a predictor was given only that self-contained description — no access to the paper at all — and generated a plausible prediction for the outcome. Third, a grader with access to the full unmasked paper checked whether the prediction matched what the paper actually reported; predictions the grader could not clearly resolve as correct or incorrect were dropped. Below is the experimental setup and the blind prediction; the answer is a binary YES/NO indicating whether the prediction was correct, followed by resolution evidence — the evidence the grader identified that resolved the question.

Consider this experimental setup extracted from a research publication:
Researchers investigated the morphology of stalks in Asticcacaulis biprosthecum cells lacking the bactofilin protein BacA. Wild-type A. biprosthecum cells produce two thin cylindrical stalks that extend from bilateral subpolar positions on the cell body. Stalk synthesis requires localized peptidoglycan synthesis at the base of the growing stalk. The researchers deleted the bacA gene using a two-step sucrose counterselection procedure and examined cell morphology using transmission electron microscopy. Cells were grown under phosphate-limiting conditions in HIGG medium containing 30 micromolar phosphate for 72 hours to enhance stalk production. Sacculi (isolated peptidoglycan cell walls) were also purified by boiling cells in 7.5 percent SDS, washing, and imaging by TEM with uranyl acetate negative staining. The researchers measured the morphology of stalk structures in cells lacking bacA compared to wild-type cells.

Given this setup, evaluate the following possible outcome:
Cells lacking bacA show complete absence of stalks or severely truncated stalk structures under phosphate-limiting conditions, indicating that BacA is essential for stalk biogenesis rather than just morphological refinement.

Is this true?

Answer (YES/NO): NO